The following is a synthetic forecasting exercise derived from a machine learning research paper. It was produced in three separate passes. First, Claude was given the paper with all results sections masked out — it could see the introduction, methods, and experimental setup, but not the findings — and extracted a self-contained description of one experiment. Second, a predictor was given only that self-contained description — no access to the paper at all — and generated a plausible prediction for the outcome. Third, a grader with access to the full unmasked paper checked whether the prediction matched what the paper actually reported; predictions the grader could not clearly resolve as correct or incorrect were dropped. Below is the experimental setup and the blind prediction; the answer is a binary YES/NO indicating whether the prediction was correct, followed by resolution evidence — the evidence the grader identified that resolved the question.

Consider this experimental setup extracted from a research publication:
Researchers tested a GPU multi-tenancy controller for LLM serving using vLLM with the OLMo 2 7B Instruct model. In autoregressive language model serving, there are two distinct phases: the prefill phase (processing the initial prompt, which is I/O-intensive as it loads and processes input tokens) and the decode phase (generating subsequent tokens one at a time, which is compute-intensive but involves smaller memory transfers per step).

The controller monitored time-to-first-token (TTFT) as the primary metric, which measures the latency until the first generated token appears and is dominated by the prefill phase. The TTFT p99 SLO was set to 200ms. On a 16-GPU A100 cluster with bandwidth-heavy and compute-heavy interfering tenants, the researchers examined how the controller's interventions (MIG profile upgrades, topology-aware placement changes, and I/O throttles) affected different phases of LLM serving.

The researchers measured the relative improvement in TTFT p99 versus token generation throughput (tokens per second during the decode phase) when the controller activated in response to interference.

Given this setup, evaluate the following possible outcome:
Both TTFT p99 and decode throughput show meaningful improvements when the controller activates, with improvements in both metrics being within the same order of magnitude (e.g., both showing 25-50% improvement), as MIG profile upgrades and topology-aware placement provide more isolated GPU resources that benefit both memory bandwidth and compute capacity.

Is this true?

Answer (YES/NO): NO